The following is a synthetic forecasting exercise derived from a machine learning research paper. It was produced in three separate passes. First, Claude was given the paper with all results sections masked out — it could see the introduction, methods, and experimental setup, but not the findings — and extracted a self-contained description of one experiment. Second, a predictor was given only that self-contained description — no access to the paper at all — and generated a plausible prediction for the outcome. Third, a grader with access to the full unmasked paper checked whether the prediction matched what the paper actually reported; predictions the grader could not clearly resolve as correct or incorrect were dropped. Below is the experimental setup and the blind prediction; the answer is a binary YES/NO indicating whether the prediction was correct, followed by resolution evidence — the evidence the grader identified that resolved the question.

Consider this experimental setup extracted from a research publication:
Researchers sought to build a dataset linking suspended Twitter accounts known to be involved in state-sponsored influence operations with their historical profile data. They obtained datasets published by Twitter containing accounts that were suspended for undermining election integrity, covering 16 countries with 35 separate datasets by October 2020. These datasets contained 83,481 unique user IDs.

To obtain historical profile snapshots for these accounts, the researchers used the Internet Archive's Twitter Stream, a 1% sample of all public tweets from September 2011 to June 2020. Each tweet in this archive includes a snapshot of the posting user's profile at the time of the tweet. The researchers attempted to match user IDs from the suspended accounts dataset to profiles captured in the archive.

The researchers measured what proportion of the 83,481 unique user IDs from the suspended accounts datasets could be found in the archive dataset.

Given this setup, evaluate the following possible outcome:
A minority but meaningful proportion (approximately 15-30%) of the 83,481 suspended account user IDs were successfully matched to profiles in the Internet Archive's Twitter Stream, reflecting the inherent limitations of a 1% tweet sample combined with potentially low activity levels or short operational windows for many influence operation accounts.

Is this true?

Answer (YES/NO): NO